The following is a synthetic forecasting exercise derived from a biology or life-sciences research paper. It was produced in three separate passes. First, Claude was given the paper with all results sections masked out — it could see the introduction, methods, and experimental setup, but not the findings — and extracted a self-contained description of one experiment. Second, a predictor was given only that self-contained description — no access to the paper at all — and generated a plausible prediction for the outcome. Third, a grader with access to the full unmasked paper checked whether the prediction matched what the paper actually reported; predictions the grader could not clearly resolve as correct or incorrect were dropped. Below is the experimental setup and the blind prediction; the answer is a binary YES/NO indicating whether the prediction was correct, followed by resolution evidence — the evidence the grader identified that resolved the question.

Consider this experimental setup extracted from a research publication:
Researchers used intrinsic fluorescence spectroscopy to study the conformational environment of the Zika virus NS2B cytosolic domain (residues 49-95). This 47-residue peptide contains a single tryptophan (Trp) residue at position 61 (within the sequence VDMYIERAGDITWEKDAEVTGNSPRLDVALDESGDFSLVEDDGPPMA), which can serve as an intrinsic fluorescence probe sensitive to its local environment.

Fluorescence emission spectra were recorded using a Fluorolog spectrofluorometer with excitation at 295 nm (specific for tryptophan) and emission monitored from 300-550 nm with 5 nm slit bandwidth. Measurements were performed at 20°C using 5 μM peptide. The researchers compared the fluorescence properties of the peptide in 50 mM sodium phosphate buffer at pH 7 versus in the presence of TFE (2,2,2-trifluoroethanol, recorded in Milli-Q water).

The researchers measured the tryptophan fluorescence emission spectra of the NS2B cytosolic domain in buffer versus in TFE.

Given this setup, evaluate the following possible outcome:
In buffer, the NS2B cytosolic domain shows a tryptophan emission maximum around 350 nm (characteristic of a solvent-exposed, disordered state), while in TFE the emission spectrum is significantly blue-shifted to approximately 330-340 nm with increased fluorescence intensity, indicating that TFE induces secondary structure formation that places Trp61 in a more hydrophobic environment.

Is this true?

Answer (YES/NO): NO